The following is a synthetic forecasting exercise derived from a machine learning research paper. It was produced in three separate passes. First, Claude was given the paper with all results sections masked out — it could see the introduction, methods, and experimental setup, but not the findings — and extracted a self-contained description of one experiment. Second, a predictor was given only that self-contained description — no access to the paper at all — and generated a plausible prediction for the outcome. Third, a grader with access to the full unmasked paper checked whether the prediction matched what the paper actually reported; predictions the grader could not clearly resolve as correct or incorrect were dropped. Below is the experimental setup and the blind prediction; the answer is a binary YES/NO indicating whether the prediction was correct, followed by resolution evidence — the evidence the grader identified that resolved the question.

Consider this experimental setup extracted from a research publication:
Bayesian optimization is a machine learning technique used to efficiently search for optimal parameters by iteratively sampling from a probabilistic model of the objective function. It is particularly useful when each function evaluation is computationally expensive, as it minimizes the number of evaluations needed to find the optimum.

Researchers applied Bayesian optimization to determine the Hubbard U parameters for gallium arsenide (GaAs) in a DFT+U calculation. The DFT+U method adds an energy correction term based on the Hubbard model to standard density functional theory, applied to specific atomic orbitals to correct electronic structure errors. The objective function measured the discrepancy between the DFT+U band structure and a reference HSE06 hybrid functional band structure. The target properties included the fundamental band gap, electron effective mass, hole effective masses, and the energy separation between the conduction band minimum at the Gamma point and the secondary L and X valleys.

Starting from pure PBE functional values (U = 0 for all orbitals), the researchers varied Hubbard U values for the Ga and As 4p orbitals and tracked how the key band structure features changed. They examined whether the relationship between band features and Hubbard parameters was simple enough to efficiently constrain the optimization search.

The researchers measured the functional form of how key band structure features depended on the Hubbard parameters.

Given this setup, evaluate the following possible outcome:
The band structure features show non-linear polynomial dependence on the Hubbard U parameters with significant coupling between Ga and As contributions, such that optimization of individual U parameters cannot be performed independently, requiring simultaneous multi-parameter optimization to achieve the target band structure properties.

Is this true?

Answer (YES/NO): NO